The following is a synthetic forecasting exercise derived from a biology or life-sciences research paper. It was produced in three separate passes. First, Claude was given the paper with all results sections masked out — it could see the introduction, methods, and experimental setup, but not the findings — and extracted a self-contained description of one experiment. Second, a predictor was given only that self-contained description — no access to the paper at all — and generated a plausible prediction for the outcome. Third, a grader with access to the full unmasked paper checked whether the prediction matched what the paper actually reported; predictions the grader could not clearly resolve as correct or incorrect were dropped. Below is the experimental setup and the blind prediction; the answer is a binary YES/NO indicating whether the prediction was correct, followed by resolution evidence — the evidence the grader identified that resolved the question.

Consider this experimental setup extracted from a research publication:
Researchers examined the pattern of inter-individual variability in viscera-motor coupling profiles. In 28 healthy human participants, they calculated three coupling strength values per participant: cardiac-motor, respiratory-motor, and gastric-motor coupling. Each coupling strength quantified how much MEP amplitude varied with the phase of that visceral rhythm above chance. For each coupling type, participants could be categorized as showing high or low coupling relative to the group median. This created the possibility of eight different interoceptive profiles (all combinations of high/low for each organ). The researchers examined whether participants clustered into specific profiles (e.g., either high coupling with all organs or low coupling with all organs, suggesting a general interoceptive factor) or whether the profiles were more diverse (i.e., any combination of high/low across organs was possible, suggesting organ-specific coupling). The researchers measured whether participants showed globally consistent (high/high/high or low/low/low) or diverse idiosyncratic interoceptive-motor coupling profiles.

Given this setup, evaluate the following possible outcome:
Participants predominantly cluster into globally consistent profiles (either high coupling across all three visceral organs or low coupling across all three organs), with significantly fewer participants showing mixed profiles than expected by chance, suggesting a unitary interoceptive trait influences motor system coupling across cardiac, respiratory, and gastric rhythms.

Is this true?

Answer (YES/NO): NO